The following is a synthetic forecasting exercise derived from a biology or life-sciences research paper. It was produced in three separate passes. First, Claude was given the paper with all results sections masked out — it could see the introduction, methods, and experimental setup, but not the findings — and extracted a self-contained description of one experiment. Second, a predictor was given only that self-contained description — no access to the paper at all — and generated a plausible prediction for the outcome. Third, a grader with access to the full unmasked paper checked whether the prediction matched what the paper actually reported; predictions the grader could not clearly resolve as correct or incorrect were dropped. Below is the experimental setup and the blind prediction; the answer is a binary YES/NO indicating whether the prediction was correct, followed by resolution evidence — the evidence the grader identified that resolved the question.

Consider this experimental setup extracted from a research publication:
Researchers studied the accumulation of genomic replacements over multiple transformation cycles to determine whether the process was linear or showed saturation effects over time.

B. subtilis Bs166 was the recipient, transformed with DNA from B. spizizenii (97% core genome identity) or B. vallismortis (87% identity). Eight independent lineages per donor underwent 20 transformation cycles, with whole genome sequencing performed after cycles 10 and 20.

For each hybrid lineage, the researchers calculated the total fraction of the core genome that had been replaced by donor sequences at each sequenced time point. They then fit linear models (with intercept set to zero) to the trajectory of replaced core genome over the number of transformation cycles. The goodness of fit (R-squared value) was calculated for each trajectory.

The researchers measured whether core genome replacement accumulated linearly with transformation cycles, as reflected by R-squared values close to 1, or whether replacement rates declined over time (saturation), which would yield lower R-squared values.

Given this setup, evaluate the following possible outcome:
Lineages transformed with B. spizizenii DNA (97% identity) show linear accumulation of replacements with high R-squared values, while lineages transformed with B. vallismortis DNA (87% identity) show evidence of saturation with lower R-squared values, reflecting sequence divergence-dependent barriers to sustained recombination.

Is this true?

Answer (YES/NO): NO